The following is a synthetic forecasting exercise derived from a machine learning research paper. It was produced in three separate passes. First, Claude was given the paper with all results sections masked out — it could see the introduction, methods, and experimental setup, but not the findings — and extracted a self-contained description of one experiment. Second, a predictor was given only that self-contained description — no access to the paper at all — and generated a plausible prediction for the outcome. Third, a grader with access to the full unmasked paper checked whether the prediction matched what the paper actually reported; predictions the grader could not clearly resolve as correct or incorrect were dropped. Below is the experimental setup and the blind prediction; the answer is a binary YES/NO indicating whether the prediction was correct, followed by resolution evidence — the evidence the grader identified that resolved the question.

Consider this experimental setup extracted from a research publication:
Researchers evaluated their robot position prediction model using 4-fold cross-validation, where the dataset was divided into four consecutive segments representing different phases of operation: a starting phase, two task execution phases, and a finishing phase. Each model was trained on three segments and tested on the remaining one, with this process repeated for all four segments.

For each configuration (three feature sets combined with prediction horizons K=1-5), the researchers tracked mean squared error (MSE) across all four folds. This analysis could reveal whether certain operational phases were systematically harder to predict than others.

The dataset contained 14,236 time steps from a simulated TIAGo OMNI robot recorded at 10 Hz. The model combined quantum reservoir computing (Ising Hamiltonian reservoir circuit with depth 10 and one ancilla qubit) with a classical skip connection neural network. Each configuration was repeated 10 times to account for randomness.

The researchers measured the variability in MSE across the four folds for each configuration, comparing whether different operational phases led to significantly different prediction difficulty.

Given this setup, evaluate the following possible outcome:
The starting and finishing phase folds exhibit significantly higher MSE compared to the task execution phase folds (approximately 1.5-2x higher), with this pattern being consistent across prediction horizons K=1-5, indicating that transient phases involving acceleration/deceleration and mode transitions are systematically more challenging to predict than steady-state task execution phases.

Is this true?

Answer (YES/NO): NO